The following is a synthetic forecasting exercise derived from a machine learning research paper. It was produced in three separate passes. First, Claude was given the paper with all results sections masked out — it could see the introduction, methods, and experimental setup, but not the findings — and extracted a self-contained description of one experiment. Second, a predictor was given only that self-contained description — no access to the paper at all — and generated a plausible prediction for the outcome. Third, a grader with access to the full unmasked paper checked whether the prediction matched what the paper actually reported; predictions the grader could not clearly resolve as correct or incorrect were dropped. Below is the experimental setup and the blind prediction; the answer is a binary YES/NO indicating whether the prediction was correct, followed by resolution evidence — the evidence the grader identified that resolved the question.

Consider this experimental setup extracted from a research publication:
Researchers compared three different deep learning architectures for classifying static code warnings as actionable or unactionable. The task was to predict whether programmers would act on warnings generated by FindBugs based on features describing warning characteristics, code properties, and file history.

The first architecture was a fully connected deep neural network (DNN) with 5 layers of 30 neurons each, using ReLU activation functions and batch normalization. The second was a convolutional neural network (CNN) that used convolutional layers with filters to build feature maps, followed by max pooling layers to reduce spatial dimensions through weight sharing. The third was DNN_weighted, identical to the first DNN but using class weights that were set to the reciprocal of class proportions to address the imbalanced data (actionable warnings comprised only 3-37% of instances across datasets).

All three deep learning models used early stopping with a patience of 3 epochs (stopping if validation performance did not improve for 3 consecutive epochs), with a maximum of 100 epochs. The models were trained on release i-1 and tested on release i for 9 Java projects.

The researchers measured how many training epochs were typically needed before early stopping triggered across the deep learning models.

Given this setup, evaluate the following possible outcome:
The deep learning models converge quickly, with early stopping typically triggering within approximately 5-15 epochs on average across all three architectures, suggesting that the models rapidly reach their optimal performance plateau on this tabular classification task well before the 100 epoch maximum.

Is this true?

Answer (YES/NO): NO